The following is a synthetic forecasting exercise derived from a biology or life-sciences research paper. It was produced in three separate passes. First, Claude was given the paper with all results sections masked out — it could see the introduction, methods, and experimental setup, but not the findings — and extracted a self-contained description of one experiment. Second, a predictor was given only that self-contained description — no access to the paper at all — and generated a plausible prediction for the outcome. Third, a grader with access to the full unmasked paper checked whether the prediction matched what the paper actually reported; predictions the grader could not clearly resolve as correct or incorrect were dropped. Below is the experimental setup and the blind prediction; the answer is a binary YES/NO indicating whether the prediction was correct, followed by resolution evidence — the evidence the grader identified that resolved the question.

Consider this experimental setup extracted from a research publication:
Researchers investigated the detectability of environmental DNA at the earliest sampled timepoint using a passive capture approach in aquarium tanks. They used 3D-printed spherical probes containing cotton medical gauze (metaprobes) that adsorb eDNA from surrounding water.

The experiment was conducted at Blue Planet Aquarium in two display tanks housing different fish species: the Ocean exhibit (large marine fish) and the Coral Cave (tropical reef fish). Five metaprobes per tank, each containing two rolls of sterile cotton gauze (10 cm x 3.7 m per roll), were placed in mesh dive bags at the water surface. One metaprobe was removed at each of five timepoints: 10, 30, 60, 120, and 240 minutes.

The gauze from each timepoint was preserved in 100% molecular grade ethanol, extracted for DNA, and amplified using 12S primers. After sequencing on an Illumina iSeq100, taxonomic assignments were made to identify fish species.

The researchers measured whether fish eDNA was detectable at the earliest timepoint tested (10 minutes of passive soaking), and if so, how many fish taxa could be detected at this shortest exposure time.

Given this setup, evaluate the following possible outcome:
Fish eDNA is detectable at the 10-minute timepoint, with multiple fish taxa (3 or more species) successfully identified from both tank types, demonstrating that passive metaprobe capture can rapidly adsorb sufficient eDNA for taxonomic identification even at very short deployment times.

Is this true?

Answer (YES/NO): YES